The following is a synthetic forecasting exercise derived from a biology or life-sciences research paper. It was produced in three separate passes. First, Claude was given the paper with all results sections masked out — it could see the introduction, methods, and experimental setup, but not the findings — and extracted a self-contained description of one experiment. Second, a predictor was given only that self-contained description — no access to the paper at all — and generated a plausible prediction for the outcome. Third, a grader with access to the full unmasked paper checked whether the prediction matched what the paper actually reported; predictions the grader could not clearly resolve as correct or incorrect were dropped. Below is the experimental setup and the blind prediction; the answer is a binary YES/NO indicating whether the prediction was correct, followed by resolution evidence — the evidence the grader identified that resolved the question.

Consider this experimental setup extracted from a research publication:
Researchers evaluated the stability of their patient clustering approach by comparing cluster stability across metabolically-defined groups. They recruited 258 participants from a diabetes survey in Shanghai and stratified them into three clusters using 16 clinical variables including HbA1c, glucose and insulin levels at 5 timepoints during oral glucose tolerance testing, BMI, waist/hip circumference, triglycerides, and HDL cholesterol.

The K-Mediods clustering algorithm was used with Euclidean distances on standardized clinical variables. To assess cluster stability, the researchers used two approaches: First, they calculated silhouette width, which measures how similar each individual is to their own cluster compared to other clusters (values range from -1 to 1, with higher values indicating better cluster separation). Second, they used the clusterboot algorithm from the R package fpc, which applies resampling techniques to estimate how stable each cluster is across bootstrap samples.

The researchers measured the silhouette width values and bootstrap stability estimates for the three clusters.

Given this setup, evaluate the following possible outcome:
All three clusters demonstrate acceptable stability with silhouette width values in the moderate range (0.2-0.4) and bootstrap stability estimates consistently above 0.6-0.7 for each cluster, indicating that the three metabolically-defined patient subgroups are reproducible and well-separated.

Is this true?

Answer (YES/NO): YES